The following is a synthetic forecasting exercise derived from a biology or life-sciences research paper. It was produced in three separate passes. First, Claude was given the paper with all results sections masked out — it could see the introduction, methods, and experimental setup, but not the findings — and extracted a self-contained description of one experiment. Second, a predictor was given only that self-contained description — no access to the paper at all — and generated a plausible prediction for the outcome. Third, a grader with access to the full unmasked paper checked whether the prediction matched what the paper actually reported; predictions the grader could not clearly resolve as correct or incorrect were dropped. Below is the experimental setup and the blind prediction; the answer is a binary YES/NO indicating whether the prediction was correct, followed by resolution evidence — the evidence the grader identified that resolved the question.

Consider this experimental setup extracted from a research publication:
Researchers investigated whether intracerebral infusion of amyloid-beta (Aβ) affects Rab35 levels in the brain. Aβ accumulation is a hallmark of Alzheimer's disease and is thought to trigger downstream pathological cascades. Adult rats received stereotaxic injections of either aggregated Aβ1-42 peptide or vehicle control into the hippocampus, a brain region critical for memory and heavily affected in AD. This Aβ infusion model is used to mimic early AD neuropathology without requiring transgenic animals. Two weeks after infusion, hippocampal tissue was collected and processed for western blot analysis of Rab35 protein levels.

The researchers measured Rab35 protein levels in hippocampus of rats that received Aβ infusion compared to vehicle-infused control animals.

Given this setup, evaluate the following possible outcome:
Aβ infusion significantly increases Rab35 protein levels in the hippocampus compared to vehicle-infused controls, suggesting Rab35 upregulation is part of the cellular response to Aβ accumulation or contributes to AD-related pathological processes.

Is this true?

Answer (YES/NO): NO